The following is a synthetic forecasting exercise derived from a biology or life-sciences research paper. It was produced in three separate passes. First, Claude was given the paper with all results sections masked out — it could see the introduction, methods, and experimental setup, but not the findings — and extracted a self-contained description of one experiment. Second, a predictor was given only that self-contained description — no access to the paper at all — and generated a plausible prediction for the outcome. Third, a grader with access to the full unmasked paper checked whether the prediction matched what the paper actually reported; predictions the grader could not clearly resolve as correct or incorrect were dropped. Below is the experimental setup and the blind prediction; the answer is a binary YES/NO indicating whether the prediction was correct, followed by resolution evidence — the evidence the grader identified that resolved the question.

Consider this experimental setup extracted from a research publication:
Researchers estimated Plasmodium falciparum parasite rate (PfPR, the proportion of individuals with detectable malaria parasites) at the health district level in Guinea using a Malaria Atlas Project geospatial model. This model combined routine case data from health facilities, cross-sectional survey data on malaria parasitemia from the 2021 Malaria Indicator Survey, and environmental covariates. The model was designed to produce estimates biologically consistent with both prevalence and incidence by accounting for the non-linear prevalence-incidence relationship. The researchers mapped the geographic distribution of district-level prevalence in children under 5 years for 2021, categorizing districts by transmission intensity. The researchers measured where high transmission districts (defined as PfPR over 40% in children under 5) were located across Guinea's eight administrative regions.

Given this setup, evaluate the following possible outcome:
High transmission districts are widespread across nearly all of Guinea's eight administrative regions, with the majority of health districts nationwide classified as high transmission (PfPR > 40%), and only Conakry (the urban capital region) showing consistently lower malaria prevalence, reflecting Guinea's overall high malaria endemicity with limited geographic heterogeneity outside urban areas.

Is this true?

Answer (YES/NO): NO